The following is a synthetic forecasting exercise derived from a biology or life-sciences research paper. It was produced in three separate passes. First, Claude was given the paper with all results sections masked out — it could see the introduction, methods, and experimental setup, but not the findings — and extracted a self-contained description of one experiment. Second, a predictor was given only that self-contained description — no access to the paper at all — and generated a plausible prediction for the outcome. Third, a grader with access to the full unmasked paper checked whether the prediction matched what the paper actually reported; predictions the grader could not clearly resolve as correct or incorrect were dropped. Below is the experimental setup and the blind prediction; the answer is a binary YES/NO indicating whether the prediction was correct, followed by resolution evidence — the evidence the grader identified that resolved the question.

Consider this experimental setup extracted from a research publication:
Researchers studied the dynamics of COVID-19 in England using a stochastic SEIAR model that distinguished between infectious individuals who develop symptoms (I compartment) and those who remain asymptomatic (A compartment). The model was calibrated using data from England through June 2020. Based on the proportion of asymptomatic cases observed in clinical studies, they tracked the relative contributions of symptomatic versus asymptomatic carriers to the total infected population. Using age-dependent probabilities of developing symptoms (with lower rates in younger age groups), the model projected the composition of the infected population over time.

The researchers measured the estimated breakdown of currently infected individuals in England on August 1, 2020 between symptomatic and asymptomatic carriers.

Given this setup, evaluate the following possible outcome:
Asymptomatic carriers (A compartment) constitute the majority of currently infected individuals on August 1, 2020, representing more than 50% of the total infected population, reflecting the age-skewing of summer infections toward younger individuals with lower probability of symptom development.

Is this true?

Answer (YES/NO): YES